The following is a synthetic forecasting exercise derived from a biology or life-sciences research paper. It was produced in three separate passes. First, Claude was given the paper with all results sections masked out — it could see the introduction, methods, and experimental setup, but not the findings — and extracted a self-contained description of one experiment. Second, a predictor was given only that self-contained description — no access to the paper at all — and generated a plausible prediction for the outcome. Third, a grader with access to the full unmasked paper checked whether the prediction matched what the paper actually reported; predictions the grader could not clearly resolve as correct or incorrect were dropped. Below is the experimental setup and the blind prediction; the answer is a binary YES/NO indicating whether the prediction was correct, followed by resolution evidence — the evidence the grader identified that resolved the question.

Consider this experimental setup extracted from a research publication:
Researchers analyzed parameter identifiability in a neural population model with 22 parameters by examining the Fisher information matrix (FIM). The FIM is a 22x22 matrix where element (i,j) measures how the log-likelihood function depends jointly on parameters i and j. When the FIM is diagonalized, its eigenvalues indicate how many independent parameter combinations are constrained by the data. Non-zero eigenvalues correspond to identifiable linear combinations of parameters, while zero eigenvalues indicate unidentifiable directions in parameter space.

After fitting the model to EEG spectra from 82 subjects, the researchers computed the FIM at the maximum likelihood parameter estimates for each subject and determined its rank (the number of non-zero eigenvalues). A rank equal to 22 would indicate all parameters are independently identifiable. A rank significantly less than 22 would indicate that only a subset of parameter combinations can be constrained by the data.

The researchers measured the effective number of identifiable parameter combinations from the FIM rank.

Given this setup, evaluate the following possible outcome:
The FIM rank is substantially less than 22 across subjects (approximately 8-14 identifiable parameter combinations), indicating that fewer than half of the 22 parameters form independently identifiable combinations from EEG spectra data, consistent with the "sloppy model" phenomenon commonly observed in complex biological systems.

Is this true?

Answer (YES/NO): NO